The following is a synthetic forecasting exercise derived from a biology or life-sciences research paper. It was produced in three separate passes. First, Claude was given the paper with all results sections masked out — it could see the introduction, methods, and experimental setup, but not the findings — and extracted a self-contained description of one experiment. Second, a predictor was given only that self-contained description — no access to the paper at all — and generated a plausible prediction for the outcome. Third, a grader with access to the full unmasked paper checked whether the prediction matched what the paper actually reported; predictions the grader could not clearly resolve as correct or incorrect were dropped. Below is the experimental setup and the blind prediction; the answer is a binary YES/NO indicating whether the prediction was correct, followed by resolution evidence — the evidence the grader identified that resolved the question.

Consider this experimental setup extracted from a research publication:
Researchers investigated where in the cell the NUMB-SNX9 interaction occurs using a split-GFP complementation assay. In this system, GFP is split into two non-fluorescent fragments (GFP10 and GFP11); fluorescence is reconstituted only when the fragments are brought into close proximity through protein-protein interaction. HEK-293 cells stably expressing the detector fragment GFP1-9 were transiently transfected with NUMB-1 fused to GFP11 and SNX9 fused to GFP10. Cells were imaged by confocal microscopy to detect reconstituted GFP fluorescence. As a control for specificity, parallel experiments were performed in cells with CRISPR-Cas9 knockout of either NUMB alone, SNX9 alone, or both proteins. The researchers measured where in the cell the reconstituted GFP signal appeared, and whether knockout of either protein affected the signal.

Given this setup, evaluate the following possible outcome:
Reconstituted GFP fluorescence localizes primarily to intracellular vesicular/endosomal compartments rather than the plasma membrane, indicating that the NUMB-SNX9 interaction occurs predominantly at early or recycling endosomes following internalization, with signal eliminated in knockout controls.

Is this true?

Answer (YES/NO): NO